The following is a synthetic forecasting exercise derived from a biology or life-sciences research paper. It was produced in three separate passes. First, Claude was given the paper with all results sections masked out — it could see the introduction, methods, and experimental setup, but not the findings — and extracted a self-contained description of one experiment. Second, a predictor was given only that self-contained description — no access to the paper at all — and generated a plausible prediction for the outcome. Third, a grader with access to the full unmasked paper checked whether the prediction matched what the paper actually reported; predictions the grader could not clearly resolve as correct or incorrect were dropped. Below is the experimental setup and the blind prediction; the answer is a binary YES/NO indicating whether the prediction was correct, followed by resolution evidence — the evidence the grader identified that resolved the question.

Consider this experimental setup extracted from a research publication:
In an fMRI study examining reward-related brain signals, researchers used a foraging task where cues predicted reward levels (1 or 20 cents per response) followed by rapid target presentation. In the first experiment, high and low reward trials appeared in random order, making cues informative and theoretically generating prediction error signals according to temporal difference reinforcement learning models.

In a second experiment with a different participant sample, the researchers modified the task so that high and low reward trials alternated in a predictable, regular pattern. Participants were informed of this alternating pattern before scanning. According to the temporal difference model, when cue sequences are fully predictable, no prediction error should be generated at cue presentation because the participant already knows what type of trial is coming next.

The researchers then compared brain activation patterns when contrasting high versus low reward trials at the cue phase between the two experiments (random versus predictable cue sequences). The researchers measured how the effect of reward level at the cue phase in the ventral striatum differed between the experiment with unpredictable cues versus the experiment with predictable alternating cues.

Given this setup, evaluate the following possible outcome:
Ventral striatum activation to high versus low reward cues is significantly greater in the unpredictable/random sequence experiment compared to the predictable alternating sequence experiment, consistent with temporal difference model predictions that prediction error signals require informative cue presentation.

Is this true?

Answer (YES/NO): YES